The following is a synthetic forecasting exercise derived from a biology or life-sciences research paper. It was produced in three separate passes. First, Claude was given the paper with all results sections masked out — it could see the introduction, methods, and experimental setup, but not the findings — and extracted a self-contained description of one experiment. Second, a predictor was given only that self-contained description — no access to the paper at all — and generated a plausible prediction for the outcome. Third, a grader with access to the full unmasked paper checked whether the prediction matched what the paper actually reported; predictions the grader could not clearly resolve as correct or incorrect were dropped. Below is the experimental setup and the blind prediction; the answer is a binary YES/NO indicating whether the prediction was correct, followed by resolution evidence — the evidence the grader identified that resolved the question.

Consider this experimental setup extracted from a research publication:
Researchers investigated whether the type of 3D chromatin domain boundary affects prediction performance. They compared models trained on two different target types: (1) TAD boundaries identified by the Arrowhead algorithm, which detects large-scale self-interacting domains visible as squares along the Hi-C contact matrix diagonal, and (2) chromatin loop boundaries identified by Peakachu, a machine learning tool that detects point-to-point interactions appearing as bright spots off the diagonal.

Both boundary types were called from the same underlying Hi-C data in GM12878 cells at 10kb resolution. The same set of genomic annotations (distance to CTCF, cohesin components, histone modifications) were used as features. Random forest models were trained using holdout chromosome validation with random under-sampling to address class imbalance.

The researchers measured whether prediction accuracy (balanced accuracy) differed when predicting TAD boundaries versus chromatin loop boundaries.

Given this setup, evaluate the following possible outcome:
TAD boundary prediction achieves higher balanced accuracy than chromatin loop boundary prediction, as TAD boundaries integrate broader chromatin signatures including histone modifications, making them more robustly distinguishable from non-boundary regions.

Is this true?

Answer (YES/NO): NO